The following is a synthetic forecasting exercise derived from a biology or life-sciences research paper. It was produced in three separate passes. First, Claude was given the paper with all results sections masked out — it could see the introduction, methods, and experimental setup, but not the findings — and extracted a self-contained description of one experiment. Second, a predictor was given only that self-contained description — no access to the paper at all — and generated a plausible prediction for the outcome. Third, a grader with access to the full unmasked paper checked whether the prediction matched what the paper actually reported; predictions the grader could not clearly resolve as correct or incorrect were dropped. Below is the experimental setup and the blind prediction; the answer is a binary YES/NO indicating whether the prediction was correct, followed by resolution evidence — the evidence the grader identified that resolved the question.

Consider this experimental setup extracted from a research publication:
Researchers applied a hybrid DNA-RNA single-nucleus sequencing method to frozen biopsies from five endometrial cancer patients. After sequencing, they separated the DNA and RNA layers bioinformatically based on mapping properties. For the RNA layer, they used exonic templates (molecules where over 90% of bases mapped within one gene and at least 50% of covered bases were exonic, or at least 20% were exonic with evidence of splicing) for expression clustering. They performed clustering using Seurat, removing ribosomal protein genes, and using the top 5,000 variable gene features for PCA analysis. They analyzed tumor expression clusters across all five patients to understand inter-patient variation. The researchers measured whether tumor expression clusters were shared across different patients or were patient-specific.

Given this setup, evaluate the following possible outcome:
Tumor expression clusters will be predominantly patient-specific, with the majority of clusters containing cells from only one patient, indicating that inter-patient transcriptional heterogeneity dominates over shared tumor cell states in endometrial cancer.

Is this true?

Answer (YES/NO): YES